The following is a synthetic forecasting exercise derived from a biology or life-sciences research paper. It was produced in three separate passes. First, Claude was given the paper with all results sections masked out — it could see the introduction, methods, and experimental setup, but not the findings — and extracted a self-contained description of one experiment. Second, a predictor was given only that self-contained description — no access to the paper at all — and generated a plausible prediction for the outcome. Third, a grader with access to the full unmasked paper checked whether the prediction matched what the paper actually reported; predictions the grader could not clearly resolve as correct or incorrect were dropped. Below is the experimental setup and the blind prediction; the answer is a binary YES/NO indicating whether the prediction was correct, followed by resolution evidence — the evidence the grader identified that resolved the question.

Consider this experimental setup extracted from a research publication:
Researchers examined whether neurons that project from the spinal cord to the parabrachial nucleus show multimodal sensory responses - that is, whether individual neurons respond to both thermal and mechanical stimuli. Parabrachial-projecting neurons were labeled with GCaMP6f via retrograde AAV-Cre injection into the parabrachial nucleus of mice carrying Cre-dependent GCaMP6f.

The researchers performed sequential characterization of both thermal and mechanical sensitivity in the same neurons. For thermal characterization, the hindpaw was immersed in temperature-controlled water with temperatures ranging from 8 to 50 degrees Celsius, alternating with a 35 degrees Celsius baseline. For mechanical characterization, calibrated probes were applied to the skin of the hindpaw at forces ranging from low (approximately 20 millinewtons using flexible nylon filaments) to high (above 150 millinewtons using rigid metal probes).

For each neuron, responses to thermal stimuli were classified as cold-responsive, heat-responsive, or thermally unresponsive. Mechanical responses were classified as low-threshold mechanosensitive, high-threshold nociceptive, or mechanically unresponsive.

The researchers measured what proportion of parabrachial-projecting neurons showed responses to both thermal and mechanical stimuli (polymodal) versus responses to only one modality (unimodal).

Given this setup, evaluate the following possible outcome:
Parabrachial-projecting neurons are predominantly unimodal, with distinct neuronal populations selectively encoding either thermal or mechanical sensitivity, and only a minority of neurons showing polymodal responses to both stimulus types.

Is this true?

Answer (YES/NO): NO